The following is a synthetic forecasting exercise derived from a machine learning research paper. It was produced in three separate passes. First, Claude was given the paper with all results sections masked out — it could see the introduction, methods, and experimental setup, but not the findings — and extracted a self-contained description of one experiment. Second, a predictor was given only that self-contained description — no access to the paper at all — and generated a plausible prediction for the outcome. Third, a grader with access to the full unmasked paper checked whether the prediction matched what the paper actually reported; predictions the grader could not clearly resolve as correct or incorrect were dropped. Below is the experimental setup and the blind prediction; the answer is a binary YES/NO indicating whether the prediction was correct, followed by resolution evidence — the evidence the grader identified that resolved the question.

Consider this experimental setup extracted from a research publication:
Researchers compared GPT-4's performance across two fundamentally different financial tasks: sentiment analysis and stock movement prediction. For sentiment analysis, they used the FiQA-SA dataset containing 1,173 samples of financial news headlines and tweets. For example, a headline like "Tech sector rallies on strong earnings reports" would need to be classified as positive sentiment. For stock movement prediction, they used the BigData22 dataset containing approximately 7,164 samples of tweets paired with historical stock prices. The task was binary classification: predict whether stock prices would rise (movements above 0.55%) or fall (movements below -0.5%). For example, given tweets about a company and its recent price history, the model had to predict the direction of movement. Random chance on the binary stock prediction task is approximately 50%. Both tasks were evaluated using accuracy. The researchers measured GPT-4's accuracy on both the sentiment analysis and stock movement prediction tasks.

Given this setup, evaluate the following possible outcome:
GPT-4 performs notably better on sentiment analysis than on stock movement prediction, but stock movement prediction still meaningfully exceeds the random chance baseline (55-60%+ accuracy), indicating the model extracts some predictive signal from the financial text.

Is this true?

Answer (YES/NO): NO